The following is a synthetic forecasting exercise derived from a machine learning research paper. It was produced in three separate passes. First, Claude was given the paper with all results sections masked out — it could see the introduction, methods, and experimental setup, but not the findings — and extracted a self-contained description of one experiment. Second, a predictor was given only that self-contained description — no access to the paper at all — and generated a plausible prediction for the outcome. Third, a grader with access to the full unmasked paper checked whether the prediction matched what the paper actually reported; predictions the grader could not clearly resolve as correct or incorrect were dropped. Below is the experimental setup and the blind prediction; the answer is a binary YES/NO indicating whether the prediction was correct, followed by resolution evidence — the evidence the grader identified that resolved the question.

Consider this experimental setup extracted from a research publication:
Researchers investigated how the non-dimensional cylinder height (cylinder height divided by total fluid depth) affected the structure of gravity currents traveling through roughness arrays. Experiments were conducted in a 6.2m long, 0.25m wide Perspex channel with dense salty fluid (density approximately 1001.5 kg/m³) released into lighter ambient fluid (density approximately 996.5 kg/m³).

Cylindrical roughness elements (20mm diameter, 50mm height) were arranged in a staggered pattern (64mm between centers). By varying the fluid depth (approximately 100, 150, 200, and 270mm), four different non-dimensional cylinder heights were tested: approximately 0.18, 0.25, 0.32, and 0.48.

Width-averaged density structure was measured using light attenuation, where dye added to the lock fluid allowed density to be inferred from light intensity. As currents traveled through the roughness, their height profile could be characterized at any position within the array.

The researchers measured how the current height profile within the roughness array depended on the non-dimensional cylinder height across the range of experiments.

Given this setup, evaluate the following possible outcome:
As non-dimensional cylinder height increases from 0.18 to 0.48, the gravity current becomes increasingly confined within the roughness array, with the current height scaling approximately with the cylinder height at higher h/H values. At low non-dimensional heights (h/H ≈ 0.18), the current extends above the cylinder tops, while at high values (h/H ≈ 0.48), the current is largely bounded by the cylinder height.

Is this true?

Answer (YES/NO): NO